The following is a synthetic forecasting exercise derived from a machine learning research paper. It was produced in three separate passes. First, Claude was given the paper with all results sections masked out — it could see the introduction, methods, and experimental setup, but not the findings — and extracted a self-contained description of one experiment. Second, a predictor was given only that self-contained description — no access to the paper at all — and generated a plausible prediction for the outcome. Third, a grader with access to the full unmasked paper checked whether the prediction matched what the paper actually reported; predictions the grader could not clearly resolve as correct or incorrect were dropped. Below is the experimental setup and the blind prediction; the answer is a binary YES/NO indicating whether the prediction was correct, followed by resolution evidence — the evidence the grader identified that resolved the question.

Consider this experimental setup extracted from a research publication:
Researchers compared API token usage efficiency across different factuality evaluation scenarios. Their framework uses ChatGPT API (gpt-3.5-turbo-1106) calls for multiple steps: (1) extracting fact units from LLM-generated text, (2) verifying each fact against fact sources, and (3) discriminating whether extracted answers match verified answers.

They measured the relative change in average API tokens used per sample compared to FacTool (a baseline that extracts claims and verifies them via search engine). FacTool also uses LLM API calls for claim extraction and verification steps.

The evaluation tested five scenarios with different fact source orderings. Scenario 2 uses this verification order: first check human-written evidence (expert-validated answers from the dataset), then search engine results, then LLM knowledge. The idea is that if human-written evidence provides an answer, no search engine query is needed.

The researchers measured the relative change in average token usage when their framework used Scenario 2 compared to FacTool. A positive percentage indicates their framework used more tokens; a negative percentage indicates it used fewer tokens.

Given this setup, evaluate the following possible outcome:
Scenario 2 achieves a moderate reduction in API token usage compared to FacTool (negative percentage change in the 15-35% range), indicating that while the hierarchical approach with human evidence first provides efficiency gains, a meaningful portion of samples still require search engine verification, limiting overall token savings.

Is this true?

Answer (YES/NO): NO